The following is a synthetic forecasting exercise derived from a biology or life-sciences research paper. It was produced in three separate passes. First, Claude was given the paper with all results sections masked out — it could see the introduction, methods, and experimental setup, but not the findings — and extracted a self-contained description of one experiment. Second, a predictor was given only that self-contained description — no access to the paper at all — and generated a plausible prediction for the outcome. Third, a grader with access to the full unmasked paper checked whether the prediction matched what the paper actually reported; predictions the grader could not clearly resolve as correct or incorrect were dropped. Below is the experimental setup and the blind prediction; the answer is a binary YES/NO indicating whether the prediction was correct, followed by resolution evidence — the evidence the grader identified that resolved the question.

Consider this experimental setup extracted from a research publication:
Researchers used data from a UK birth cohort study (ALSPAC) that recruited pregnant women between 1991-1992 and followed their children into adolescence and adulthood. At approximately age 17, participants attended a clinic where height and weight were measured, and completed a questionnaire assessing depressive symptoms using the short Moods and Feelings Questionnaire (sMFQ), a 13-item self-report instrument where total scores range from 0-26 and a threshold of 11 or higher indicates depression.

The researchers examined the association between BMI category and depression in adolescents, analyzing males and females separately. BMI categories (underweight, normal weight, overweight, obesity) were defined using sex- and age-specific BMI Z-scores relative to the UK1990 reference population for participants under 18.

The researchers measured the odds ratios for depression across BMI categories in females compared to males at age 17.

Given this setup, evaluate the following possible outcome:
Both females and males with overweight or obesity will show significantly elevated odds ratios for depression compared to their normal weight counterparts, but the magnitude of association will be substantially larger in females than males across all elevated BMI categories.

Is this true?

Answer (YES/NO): NO